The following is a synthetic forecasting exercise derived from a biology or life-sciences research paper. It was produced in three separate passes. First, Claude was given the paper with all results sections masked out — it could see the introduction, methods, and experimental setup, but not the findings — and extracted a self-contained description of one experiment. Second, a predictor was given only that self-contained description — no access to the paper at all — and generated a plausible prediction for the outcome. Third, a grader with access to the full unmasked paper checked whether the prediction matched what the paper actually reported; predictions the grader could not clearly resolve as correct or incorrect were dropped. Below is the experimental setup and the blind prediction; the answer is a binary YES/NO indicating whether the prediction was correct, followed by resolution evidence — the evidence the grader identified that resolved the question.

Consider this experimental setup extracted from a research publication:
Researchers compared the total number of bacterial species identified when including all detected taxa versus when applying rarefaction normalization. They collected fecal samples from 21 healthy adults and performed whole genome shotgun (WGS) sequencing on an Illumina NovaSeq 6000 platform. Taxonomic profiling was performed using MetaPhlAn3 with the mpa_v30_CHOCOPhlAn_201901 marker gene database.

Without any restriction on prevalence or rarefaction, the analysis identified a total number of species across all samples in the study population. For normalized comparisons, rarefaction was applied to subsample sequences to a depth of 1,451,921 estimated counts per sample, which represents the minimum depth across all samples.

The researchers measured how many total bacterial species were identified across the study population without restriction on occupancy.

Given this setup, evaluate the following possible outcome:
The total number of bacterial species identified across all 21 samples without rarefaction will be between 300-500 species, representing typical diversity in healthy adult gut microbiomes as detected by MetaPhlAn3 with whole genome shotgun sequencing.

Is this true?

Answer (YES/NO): NO